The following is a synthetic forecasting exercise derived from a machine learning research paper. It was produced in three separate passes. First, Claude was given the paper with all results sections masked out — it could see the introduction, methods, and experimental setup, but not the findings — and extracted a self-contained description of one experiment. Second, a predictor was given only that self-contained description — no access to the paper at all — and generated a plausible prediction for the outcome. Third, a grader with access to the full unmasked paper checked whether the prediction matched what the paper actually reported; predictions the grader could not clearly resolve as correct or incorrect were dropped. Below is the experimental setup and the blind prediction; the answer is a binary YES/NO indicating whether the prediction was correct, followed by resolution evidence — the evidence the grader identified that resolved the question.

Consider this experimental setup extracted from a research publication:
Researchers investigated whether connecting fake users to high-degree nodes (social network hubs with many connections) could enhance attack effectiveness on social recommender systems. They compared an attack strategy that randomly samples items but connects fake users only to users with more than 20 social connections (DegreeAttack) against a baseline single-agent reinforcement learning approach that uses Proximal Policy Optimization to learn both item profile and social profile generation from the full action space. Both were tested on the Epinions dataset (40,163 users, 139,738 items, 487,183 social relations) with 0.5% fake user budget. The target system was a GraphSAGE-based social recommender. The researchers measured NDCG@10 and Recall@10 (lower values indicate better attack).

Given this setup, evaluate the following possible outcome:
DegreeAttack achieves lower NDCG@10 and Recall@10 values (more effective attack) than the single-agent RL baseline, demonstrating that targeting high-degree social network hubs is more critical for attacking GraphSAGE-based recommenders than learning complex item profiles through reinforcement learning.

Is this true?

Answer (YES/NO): NO